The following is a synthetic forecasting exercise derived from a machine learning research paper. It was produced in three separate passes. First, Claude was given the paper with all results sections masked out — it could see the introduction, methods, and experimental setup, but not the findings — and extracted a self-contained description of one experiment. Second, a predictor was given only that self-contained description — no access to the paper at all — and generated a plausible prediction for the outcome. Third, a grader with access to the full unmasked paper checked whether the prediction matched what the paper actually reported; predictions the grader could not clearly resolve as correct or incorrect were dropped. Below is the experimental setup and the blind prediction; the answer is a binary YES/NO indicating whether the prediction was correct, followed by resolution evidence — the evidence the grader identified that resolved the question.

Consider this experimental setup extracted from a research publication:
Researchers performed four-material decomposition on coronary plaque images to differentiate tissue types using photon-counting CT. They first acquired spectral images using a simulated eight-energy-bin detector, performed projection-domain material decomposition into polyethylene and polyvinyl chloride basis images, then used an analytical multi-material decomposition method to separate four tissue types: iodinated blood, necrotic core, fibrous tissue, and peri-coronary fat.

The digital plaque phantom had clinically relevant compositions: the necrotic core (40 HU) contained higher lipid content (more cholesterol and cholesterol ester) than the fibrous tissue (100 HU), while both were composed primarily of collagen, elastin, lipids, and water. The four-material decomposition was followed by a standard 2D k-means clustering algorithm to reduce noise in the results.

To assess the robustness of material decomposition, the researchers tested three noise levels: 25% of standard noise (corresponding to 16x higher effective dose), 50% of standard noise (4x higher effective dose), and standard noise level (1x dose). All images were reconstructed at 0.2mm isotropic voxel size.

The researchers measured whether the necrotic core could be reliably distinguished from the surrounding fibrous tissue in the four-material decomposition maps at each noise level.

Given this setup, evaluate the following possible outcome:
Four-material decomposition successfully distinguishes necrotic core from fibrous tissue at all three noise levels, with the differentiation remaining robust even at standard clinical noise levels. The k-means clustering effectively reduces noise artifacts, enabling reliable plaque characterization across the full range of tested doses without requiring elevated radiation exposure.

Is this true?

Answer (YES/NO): NO